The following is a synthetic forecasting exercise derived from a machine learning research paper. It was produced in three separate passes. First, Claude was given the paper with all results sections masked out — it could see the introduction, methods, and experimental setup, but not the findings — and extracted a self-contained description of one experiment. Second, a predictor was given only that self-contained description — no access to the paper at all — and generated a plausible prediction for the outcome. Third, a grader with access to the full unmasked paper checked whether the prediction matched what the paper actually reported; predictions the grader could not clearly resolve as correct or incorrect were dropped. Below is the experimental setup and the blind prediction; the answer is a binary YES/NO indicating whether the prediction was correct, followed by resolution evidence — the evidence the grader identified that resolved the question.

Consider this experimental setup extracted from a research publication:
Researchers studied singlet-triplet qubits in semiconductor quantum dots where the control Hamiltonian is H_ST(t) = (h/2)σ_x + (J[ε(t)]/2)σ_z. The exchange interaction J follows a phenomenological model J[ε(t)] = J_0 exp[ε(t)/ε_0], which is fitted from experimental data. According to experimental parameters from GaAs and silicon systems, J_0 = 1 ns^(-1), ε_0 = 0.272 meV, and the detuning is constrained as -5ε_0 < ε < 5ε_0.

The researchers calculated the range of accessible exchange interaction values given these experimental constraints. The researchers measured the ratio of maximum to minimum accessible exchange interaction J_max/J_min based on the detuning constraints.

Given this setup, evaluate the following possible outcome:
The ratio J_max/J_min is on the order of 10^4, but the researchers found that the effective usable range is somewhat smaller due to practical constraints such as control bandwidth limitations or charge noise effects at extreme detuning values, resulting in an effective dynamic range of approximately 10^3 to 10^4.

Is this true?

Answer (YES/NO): NO